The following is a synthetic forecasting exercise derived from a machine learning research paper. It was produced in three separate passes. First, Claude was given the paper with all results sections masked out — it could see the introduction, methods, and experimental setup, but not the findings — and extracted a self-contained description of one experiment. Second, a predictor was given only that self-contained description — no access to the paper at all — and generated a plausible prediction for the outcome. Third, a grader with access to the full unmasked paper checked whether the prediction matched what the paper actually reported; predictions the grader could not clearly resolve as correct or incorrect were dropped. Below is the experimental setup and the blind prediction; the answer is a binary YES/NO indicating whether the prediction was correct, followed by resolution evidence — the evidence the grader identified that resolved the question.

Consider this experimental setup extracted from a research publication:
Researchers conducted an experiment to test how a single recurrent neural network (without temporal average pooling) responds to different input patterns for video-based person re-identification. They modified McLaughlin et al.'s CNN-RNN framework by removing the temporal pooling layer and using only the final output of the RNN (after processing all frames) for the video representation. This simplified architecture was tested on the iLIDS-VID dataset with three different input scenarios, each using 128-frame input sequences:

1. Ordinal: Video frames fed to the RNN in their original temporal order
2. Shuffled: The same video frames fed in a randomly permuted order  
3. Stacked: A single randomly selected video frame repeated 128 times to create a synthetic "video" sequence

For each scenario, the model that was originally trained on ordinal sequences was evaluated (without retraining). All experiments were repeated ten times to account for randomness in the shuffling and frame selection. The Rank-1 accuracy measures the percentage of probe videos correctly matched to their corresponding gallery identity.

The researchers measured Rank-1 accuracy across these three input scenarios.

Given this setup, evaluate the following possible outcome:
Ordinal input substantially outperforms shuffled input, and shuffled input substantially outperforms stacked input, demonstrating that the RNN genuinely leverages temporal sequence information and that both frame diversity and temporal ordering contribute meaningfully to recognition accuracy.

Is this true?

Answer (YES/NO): NO